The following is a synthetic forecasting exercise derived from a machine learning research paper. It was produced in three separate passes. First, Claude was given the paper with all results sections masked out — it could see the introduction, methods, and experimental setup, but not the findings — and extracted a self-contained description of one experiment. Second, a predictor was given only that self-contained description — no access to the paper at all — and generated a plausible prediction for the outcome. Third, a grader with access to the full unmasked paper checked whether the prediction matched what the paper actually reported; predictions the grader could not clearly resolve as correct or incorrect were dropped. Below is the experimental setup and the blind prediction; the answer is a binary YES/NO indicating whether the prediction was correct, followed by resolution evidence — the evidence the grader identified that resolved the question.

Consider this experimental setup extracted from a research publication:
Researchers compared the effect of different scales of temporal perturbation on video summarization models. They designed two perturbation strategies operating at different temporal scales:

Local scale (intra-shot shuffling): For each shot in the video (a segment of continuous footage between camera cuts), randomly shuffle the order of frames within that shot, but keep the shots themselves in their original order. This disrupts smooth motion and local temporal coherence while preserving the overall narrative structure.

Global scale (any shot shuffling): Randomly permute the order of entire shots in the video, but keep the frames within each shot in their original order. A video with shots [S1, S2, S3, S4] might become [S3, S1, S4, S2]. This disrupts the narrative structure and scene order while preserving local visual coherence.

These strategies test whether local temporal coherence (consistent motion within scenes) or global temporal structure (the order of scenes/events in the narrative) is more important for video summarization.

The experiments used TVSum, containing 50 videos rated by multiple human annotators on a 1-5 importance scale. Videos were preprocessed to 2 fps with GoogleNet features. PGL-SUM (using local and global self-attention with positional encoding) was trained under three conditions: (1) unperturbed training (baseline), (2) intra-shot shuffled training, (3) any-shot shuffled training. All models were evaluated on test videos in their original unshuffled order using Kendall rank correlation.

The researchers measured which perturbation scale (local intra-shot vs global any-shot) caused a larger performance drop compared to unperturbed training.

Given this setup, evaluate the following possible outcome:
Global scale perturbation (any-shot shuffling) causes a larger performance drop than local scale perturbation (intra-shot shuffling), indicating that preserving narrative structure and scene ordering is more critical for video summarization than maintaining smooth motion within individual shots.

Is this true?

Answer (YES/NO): NO